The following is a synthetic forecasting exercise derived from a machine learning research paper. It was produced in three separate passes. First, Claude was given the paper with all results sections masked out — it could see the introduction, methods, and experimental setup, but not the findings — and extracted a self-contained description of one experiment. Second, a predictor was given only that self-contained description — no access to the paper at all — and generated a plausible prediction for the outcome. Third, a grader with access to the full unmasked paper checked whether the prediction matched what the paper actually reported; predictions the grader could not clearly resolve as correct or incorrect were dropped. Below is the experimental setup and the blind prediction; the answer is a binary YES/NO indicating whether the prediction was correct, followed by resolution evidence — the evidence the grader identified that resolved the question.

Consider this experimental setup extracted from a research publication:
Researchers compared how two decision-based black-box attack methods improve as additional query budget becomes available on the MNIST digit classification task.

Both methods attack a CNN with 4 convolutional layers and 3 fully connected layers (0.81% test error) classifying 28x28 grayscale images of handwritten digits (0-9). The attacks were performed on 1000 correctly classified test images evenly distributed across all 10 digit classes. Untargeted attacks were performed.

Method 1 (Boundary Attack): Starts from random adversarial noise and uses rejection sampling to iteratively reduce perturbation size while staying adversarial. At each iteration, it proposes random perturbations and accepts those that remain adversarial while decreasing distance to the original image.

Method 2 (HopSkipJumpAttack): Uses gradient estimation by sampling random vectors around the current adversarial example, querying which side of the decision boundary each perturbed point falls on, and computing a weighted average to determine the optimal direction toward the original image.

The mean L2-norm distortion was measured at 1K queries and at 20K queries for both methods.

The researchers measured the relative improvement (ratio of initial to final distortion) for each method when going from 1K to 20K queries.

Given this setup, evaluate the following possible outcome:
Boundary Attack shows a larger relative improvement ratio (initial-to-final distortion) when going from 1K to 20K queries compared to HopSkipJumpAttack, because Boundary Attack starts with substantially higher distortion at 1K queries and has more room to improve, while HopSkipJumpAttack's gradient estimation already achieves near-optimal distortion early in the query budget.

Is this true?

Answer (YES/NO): YES